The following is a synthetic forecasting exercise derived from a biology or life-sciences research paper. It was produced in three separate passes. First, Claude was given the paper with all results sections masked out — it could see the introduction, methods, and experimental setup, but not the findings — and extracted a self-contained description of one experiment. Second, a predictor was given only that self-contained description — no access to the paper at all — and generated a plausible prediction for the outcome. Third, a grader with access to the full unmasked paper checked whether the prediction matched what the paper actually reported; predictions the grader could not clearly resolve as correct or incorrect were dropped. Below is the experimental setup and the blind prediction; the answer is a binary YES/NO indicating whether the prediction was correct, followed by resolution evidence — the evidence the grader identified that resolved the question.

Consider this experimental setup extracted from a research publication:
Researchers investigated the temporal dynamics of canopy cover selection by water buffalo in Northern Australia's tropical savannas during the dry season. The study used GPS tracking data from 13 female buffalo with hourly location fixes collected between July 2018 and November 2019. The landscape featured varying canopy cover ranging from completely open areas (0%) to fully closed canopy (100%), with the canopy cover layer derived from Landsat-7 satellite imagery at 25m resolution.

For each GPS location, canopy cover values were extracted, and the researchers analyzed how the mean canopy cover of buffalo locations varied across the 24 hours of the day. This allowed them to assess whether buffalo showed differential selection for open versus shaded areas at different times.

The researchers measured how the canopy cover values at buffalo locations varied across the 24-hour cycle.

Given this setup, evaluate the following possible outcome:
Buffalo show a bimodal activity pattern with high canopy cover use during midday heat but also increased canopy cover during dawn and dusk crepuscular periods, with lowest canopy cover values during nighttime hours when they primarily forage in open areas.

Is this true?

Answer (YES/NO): NO